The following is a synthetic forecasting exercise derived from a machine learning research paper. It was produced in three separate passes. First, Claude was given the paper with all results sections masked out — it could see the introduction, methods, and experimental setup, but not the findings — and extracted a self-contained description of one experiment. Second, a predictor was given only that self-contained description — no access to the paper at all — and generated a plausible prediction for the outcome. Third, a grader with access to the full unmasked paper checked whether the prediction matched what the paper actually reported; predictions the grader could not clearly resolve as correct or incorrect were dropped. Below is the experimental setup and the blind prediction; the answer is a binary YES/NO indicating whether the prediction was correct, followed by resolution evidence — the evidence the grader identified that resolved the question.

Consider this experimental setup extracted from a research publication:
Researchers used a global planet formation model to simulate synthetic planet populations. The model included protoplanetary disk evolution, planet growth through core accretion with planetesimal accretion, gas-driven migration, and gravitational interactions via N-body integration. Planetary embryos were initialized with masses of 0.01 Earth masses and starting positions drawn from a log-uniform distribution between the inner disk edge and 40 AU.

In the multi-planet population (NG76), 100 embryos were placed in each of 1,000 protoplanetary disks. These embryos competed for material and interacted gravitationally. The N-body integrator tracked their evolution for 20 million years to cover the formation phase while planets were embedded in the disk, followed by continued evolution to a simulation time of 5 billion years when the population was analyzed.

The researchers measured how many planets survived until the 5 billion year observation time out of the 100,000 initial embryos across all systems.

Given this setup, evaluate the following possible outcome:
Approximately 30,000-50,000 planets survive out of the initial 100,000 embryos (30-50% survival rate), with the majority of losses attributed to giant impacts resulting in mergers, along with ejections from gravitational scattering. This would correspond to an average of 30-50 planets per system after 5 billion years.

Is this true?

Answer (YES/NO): YES